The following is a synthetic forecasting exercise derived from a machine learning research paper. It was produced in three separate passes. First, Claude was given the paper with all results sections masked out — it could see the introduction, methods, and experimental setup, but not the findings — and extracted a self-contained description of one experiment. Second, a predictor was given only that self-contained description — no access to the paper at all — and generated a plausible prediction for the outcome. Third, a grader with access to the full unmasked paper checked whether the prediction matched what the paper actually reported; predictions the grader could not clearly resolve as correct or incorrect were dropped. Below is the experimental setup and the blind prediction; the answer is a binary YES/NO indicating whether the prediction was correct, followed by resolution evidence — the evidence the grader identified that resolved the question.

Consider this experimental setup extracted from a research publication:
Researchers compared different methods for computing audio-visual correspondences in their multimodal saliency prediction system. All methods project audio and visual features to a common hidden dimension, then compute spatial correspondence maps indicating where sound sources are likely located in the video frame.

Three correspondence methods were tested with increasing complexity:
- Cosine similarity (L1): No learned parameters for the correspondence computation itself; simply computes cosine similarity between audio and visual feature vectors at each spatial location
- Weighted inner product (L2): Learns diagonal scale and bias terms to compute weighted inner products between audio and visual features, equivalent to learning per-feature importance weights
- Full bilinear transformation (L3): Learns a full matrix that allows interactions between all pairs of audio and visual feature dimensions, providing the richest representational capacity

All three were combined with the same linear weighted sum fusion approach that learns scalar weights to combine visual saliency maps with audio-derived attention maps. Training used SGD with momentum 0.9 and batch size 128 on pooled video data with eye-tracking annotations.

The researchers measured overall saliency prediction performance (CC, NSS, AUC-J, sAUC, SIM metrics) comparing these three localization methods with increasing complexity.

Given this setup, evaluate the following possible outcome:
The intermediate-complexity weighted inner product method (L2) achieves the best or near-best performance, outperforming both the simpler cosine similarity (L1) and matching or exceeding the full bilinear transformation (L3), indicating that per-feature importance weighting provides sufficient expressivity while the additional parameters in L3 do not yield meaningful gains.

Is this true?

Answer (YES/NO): NO